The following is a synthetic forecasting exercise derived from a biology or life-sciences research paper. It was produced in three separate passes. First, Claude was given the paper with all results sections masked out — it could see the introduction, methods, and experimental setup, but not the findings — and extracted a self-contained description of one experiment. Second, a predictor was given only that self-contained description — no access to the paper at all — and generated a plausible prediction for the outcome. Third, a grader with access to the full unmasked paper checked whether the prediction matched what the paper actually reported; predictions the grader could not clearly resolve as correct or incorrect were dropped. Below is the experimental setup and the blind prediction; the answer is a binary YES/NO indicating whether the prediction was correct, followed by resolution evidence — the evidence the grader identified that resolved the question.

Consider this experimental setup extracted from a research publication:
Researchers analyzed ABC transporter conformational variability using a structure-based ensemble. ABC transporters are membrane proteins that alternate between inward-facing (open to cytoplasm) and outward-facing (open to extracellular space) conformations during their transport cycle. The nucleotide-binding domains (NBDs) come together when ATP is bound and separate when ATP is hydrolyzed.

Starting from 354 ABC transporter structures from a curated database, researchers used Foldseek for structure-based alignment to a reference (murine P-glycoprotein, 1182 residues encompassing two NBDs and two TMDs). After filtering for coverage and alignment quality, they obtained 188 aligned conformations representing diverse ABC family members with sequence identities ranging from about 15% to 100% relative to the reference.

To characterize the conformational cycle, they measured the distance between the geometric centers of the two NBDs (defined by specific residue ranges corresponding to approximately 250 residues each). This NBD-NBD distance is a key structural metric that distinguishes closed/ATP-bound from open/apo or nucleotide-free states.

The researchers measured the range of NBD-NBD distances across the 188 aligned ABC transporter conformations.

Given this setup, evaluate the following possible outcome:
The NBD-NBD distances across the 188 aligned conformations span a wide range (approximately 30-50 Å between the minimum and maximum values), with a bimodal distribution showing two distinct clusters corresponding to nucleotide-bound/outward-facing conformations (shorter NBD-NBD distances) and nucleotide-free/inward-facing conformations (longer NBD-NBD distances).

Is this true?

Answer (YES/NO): NO